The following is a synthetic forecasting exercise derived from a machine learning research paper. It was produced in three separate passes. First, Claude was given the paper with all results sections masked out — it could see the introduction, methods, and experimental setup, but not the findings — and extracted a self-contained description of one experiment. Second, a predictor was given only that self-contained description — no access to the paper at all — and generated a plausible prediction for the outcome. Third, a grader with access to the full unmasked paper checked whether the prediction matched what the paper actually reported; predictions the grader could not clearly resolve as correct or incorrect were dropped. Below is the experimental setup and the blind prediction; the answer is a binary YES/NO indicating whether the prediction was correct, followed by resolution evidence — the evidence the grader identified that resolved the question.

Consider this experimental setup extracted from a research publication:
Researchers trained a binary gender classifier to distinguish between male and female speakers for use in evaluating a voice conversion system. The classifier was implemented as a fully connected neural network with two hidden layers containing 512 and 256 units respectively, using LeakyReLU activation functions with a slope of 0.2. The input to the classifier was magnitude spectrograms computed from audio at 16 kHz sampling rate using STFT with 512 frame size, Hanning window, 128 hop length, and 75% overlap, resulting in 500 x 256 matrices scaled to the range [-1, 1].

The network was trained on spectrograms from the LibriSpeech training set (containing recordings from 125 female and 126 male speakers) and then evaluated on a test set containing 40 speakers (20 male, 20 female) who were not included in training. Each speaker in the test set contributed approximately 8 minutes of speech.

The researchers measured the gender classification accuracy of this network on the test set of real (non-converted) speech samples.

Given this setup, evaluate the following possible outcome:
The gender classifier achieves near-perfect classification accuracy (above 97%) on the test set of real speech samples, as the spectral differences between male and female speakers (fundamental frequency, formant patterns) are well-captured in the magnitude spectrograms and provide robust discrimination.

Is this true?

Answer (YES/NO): YES